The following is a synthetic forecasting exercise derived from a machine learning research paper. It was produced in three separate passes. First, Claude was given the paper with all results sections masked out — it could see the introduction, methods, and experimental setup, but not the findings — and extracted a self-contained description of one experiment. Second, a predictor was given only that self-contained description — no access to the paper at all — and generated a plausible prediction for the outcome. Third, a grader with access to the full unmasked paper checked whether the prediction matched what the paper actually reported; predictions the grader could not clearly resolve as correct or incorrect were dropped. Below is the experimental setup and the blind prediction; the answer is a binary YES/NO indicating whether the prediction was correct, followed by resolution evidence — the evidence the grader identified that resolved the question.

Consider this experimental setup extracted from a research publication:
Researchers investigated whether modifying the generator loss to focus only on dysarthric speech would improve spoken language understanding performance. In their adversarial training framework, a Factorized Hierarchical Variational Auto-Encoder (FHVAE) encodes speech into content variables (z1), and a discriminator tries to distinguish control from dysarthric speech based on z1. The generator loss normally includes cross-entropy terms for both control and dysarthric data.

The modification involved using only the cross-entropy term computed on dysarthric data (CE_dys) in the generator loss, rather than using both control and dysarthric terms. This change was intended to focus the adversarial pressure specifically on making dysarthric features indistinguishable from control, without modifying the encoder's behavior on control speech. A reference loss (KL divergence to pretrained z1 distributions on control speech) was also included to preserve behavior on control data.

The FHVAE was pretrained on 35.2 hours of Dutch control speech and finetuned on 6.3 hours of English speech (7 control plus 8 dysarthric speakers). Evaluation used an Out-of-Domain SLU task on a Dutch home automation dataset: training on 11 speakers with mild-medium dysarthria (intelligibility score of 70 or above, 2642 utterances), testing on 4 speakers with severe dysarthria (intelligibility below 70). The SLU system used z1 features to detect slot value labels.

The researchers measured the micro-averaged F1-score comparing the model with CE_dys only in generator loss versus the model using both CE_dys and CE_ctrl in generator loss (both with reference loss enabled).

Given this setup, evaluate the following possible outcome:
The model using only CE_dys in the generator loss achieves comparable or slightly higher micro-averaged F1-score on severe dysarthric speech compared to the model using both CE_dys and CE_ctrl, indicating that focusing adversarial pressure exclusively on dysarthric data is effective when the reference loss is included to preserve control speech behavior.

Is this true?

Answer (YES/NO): YES